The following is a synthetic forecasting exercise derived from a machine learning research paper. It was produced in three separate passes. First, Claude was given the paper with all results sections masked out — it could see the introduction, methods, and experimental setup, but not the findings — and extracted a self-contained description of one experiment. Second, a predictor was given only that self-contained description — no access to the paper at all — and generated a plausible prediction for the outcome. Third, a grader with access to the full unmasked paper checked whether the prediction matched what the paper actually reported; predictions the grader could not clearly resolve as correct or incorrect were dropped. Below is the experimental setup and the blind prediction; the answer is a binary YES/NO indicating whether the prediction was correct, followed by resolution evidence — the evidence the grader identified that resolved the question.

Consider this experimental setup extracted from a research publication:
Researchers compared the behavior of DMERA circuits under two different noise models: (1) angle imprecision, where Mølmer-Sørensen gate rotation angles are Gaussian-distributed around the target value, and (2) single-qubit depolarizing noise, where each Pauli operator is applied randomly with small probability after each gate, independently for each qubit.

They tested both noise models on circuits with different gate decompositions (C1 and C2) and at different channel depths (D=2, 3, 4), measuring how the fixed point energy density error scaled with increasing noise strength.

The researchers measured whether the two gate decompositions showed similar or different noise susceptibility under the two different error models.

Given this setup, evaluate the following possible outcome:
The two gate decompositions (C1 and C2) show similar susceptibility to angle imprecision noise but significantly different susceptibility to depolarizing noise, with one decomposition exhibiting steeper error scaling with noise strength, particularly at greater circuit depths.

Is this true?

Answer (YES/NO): NO